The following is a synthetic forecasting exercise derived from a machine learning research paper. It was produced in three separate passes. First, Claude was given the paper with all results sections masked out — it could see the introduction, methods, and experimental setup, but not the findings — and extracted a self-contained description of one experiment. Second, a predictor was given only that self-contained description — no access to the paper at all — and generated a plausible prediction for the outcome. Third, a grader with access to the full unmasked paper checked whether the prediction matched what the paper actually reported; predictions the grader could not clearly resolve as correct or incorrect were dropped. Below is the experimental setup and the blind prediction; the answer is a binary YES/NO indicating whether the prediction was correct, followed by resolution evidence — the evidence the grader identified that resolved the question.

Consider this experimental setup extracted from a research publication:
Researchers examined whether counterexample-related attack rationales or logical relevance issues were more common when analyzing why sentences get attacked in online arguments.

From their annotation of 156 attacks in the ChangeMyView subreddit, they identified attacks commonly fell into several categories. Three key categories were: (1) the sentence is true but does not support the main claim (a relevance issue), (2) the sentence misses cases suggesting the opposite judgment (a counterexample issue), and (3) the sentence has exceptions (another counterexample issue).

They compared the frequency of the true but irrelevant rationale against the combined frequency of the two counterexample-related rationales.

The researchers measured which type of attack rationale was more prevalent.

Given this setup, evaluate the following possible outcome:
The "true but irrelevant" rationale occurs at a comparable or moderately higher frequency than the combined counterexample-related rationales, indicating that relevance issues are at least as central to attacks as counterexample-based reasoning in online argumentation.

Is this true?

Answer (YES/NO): NO